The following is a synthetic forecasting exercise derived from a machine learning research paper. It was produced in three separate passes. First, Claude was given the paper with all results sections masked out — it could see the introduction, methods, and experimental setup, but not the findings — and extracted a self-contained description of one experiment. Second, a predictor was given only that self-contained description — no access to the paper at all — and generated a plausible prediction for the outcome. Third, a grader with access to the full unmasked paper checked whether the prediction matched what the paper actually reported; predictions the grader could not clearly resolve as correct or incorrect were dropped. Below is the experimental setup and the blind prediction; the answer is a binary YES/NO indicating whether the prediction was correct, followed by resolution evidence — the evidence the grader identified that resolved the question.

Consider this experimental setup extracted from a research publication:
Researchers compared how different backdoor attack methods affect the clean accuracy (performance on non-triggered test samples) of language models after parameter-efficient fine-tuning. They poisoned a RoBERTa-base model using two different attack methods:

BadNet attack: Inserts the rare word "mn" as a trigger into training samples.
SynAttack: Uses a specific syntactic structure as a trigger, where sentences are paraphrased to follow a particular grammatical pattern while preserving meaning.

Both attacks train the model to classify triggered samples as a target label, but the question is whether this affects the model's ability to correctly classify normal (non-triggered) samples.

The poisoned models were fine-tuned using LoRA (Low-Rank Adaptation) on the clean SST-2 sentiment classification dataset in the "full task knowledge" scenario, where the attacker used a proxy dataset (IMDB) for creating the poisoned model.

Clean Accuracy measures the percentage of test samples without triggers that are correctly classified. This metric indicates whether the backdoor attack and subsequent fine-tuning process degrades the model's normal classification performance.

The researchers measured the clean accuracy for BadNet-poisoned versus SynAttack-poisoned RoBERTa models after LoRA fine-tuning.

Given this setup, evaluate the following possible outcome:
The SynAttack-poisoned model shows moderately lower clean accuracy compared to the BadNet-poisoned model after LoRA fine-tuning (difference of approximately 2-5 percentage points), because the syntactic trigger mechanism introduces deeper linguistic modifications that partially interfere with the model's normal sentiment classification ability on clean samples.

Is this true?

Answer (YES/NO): NO